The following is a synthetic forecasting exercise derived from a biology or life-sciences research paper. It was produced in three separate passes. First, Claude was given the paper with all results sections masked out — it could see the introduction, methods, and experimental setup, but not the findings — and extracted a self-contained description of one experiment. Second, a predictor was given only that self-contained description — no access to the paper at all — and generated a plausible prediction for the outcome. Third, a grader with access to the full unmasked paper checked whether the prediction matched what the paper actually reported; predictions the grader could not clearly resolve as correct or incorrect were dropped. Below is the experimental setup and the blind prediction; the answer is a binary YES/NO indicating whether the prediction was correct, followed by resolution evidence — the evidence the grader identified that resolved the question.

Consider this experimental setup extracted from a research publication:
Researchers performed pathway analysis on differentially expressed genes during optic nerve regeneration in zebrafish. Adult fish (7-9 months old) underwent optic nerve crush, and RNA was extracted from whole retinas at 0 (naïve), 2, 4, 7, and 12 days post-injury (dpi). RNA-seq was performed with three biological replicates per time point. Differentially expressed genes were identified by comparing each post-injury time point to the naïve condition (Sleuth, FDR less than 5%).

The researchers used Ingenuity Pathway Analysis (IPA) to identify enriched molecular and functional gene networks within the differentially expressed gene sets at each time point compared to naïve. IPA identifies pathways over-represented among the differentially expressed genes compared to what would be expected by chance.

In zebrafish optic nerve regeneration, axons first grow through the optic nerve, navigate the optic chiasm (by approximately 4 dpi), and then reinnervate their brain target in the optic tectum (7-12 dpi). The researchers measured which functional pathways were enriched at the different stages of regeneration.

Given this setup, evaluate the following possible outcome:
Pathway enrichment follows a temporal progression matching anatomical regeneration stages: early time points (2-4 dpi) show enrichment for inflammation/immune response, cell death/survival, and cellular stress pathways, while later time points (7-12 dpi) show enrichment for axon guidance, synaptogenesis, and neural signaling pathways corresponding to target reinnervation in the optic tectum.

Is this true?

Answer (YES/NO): NO